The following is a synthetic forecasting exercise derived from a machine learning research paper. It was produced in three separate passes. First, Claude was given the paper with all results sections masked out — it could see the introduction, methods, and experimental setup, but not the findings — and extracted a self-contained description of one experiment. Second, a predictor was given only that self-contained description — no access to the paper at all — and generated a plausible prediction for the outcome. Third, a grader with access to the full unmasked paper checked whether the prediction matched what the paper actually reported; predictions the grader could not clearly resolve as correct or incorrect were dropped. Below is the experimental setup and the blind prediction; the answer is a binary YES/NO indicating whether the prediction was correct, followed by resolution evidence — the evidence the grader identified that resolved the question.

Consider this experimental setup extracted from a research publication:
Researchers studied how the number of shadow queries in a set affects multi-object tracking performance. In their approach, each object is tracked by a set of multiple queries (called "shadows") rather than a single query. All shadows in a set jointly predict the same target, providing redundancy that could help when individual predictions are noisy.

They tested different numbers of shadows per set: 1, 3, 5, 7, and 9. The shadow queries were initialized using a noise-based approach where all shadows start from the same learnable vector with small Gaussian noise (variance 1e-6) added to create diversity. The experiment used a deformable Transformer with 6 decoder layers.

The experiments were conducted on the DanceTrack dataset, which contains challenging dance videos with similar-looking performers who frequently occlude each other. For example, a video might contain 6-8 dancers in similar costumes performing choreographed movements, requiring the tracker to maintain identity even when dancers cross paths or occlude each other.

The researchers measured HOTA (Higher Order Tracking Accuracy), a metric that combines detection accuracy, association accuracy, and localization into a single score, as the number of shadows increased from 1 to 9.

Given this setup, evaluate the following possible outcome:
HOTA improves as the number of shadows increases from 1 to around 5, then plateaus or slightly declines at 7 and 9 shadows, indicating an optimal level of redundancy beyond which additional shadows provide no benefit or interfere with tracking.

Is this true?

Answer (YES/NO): NO